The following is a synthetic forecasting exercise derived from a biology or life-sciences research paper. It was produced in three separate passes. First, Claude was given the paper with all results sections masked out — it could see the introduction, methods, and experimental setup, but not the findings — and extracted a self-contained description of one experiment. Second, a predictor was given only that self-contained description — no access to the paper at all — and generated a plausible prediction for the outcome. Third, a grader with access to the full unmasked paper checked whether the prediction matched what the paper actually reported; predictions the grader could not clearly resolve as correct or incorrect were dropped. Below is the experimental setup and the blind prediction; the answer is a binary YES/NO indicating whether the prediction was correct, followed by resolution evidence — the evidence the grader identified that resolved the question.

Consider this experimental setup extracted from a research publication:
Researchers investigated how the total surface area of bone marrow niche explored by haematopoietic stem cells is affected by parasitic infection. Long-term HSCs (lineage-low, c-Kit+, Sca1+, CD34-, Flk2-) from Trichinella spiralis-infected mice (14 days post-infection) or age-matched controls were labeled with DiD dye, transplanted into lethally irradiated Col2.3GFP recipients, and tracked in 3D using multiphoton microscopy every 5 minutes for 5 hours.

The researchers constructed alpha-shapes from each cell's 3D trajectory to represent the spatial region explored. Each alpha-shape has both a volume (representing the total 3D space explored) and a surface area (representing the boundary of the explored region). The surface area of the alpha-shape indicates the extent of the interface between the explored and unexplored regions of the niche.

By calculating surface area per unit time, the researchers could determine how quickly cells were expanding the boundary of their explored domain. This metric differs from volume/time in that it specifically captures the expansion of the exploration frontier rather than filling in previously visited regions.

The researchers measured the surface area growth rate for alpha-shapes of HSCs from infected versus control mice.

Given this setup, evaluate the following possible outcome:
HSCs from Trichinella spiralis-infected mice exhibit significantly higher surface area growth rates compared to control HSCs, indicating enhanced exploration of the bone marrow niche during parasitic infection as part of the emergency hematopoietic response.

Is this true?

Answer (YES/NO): NO